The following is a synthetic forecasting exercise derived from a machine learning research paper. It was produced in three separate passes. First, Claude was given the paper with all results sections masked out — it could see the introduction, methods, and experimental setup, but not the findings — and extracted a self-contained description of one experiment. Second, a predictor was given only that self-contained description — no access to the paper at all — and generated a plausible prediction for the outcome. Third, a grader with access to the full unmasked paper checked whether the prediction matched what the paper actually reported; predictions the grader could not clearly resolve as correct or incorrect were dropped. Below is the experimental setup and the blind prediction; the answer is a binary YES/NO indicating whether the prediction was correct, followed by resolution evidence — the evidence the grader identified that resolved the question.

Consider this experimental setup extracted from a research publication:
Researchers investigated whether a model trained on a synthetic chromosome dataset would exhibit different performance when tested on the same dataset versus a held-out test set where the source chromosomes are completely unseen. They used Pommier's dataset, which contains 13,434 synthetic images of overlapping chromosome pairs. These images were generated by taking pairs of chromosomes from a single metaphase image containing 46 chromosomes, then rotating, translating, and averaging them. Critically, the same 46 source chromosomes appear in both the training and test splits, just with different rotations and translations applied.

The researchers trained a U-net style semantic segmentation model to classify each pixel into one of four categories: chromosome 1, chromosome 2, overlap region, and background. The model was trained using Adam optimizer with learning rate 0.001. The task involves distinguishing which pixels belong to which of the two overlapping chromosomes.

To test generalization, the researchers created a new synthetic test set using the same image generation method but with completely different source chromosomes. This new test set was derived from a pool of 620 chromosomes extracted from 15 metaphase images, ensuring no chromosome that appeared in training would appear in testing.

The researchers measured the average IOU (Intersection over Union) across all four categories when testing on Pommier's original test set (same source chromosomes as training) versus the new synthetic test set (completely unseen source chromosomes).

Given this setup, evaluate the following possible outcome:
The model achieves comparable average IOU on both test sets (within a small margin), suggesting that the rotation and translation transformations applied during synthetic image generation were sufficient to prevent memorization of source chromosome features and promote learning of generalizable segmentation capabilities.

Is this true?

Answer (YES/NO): NO